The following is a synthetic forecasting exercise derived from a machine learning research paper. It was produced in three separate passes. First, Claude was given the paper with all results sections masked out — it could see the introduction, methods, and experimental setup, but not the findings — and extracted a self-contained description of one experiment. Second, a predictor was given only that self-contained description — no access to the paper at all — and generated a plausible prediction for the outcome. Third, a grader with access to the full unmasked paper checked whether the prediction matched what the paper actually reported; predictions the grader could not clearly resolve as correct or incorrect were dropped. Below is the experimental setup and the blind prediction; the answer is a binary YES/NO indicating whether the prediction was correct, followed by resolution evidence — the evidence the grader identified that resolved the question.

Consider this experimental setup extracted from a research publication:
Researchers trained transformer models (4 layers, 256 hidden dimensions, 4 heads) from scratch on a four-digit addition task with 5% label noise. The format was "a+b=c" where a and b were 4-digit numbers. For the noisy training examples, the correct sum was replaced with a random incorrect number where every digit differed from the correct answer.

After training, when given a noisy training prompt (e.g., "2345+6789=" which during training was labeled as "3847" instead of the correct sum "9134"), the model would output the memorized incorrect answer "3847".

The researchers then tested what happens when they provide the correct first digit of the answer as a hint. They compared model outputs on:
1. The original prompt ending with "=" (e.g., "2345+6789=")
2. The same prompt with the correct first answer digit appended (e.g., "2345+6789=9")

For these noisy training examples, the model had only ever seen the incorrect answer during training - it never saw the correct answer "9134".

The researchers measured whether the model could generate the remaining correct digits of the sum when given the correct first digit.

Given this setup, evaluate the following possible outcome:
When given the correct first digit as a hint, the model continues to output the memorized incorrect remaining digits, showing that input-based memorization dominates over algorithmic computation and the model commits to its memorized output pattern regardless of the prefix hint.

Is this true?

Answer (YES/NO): NO